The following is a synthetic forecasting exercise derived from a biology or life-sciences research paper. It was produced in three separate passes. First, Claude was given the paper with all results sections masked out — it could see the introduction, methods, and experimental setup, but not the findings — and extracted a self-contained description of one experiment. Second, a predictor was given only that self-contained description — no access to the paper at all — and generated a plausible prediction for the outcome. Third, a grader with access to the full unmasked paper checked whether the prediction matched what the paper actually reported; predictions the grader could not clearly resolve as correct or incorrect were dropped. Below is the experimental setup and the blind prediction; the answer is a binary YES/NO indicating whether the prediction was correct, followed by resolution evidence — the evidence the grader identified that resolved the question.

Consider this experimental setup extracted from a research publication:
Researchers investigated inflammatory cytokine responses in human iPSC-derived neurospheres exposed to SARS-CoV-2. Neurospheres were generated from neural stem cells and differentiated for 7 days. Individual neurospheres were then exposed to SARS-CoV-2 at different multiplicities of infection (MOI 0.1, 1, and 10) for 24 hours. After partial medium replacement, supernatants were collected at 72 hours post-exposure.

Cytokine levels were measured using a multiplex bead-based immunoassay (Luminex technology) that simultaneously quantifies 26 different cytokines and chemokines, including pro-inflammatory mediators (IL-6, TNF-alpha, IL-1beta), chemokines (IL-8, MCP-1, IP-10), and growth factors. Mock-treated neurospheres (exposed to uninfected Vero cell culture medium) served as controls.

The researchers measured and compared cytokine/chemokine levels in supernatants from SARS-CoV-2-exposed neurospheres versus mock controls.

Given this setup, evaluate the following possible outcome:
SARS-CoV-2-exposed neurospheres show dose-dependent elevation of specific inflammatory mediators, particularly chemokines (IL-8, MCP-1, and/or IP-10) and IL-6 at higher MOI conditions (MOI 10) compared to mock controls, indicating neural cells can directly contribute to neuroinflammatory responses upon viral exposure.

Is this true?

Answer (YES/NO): NO